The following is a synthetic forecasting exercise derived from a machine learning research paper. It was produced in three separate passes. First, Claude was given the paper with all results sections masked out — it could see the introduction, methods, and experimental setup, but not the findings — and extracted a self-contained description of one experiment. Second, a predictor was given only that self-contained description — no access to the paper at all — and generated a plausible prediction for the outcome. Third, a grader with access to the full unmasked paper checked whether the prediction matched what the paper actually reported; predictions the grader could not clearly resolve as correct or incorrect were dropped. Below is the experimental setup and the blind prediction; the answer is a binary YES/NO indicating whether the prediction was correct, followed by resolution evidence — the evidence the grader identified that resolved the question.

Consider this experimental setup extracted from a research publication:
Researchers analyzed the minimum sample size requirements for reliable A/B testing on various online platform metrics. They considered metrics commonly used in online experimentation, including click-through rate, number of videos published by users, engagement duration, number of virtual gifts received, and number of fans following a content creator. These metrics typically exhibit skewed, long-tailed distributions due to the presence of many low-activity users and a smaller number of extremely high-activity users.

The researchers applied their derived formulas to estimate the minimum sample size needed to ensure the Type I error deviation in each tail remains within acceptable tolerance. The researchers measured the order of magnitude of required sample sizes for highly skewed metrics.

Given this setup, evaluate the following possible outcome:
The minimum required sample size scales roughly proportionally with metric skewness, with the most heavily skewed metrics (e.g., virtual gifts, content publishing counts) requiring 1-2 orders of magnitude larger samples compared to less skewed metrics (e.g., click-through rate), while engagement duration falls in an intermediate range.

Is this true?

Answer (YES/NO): NO